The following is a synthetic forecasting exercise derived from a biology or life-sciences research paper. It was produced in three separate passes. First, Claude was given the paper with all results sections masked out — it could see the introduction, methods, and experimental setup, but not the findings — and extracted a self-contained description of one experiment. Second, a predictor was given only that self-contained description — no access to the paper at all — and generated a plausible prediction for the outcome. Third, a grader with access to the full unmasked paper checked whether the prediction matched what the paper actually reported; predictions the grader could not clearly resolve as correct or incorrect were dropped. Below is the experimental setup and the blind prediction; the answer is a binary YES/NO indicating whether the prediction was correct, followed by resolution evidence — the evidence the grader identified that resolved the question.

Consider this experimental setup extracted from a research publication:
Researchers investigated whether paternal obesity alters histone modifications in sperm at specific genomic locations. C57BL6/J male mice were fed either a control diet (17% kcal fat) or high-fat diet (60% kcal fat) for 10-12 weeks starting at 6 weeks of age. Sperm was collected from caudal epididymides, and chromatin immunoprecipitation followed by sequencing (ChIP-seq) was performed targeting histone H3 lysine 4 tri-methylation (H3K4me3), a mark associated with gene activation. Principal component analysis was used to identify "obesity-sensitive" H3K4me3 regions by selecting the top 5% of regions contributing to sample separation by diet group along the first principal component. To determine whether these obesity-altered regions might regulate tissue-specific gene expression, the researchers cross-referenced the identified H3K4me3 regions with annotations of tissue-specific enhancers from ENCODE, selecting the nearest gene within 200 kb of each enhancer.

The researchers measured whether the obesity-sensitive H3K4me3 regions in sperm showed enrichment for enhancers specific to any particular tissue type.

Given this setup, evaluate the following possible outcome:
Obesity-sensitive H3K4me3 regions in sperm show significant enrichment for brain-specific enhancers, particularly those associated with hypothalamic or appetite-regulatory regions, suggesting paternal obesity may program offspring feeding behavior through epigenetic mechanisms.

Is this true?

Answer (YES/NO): NO